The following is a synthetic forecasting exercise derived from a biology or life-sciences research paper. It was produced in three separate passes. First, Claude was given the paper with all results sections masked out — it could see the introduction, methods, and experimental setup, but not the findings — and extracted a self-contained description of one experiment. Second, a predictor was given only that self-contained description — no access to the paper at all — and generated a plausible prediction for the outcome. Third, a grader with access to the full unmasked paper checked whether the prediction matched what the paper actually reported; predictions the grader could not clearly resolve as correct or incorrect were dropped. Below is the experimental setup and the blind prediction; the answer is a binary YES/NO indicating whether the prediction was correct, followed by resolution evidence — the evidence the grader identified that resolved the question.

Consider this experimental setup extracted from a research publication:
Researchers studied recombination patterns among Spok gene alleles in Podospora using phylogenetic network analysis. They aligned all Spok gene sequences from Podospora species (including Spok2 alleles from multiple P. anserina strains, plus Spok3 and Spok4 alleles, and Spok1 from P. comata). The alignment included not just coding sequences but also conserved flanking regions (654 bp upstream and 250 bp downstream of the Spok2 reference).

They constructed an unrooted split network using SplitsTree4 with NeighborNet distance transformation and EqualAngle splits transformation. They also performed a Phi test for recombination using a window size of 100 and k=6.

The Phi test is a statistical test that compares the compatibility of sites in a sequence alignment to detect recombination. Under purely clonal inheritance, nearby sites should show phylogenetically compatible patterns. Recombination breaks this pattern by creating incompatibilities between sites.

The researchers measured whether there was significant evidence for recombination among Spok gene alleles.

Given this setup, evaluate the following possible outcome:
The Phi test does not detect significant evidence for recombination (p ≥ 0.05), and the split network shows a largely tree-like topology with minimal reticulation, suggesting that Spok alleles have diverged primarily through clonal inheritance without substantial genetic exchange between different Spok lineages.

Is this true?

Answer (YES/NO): NO